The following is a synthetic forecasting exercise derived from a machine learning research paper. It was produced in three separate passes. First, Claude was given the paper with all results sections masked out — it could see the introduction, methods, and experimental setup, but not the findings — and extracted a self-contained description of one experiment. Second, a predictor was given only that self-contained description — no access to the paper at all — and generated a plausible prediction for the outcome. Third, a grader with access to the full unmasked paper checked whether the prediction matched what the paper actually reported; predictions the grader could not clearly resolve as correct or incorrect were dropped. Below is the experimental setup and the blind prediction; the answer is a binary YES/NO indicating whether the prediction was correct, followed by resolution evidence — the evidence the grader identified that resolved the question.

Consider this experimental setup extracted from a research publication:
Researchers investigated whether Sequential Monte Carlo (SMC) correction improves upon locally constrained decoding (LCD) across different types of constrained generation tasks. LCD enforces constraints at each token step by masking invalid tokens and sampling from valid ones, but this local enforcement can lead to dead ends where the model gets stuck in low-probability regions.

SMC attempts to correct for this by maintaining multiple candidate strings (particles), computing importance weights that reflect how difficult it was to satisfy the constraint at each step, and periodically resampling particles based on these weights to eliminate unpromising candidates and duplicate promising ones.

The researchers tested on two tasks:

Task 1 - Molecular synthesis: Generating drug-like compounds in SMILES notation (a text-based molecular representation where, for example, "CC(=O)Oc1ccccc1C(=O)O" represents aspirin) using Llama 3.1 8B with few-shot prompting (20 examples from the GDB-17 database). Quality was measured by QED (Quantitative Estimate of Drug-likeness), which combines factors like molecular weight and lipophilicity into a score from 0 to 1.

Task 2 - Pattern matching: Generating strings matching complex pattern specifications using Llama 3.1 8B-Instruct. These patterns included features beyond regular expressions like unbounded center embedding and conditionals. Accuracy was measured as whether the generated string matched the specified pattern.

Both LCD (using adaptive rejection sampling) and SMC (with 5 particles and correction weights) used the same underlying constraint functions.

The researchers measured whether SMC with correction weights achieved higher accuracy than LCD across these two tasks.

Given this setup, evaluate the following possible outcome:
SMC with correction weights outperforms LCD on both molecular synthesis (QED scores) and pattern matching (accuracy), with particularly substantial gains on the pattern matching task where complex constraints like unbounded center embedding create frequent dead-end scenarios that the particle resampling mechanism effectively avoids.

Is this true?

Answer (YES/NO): NO